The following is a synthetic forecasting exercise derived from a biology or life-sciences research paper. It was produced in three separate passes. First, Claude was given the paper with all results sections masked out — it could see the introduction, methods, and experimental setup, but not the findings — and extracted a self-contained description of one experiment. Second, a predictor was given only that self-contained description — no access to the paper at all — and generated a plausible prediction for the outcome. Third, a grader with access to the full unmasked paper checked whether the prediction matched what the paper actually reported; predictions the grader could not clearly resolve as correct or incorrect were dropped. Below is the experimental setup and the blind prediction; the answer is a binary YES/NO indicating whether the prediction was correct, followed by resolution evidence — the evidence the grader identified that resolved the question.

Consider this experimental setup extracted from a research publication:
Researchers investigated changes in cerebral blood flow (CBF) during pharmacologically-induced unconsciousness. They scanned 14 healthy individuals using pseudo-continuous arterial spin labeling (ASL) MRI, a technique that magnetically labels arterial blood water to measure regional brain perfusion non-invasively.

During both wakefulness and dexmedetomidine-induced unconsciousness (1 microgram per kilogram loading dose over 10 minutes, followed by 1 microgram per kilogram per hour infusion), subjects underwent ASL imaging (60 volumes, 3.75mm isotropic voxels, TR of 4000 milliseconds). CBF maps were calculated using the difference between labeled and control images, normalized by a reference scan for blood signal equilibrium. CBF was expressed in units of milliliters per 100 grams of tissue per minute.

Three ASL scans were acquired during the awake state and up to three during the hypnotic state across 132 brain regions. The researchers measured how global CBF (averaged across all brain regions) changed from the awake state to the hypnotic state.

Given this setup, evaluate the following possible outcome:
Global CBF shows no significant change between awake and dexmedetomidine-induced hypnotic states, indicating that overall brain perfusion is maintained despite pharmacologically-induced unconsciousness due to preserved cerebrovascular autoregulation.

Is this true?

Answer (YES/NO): NO